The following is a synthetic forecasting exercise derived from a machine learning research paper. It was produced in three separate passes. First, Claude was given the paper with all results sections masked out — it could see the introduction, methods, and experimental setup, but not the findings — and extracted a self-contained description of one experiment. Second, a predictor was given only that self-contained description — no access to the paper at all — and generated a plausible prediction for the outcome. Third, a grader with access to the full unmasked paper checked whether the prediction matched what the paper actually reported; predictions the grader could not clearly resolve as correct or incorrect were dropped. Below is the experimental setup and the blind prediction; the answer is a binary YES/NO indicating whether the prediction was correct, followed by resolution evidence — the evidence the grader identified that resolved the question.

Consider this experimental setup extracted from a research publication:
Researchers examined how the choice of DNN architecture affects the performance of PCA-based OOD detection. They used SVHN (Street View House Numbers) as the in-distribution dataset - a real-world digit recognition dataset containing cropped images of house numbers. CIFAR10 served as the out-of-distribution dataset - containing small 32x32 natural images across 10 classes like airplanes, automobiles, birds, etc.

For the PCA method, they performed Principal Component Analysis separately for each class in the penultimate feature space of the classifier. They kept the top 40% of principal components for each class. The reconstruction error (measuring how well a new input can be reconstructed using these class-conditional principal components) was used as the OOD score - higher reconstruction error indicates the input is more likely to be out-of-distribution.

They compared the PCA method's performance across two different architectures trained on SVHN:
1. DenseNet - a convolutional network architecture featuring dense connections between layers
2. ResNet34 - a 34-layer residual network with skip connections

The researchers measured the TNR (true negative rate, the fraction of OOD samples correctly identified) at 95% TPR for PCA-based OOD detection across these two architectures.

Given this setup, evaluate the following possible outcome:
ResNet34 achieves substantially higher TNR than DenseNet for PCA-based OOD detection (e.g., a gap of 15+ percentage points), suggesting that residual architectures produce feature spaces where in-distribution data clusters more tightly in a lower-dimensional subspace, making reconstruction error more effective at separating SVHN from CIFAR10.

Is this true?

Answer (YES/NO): YES